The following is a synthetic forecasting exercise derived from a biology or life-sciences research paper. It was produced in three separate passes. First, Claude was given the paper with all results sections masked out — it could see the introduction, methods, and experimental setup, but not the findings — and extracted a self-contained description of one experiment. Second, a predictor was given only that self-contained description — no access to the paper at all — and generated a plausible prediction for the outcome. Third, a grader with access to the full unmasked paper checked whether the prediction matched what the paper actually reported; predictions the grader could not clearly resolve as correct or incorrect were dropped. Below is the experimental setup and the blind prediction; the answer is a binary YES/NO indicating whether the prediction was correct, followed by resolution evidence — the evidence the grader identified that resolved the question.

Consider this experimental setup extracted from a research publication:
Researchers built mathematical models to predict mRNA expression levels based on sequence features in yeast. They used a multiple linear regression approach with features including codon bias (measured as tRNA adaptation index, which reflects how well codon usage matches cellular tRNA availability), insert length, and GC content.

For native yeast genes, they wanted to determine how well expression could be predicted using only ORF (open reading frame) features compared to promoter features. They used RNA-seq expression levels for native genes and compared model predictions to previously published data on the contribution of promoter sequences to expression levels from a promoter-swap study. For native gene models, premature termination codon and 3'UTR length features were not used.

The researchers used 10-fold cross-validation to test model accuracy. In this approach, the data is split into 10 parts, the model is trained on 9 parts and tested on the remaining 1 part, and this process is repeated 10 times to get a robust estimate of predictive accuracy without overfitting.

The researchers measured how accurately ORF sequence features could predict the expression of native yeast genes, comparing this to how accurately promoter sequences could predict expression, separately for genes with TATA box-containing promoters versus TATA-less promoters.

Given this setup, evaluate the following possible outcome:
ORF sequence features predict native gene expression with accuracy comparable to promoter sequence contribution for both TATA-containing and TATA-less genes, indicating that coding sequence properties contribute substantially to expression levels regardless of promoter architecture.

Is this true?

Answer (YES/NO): NO